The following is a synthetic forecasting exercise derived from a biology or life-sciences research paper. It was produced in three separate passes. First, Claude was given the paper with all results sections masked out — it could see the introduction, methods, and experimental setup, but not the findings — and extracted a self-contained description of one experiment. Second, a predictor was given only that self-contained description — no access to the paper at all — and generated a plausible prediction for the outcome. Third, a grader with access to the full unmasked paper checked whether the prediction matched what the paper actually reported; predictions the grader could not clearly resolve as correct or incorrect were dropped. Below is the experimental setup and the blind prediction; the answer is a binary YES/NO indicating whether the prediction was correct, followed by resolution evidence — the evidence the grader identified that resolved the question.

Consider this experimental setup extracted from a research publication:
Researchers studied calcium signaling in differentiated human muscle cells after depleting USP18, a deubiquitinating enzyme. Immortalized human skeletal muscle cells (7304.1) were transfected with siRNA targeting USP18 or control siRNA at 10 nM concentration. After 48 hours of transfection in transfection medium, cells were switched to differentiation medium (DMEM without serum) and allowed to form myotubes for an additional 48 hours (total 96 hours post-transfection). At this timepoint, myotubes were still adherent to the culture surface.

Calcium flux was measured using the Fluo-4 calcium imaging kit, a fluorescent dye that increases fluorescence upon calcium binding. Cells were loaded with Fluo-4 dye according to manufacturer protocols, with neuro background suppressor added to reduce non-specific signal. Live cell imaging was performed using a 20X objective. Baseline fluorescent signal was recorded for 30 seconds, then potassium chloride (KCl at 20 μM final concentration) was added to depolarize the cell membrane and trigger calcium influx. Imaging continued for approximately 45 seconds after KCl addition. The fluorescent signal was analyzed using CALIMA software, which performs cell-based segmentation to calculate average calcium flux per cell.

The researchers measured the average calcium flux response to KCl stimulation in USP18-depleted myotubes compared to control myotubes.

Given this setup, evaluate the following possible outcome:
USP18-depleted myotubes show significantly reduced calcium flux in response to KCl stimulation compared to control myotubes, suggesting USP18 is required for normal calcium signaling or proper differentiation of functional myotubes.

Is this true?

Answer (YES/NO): YES